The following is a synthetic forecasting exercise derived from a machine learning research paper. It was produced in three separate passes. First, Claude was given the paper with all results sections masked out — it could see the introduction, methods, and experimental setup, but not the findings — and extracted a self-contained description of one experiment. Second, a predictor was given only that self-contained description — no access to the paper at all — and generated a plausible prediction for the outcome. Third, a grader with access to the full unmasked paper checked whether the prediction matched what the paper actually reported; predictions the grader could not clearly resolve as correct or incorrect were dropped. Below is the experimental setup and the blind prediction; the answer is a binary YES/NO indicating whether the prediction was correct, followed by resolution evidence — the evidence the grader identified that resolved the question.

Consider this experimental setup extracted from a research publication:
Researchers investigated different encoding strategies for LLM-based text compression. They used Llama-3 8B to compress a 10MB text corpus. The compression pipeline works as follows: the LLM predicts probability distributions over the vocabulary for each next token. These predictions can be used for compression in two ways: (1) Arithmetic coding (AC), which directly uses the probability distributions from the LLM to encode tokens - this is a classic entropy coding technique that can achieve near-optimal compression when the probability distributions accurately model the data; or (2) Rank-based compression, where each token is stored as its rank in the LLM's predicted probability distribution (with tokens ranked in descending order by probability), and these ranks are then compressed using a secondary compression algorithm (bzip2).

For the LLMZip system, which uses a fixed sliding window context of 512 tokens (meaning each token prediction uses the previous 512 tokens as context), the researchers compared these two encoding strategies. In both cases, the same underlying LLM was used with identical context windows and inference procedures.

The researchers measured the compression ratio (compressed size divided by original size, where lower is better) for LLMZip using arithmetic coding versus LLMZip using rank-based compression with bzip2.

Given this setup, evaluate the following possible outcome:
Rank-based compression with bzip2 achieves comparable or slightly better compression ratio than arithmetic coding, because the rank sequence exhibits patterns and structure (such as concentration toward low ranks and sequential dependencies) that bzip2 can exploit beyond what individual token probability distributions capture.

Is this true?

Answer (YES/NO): NO